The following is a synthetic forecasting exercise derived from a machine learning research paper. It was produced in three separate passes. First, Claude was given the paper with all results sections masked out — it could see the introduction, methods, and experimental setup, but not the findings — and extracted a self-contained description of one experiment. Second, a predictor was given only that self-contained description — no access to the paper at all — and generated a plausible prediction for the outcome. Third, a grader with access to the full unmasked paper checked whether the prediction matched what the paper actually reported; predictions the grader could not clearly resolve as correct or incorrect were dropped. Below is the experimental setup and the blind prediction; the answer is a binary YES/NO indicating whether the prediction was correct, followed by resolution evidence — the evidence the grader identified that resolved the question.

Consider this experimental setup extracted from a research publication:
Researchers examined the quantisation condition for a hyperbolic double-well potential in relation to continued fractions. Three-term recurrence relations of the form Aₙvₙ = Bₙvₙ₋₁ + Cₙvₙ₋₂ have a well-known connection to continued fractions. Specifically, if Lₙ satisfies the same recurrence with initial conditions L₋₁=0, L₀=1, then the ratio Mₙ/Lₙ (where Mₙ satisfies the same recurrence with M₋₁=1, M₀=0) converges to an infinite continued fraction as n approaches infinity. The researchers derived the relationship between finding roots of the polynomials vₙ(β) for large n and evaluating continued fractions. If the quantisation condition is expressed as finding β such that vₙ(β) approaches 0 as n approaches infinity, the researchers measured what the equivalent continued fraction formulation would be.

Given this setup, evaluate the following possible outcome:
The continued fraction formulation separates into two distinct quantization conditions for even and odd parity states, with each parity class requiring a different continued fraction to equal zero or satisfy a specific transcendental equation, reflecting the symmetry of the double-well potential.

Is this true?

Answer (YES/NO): NO